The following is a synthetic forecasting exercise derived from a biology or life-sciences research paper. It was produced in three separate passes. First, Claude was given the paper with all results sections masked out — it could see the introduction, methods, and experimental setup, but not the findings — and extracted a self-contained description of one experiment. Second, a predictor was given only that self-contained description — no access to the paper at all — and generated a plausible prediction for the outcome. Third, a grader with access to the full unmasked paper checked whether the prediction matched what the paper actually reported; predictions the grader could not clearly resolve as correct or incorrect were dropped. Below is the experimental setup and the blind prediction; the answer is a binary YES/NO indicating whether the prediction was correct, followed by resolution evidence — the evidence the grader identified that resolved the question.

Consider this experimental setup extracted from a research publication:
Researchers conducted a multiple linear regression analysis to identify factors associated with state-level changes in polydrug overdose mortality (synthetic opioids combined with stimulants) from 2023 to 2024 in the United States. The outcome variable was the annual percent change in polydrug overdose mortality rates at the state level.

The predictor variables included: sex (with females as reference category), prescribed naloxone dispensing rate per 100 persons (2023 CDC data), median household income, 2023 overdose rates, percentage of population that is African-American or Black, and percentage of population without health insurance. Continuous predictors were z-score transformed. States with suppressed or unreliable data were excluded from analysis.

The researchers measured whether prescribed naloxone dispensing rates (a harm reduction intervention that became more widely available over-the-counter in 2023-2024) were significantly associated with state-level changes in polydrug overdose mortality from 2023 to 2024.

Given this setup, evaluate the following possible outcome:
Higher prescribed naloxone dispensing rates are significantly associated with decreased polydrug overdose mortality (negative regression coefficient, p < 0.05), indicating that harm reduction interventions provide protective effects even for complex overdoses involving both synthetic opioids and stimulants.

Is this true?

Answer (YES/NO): NO